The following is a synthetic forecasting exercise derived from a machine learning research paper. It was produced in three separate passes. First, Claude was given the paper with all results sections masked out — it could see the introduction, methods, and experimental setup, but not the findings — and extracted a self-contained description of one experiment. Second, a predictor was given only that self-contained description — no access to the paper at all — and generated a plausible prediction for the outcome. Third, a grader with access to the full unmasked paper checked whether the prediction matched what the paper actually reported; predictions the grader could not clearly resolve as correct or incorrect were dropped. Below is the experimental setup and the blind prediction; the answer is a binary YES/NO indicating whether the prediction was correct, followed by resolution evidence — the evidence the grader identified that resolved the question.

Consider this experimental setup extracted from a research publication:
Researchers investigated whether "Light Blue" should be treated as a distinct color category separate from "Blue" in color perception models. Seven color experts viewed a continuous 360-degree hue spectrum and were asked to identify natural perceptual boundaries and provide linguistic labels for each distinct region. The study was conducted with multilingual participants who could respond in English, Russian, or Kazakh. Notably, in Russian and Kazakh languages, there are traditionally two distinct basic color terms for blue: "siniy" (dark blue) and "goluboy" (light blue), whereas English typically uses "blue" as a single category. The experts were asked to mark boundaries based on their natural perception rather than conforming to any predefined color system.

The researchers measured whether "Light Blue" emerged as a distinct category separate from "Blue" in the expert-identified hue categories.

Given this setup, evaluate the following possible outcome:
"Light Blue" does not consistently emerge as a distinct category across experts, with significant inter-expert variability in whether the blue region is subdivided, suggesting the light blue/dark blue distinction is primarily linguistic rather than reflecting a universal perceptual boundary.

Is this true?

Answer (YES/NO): NO